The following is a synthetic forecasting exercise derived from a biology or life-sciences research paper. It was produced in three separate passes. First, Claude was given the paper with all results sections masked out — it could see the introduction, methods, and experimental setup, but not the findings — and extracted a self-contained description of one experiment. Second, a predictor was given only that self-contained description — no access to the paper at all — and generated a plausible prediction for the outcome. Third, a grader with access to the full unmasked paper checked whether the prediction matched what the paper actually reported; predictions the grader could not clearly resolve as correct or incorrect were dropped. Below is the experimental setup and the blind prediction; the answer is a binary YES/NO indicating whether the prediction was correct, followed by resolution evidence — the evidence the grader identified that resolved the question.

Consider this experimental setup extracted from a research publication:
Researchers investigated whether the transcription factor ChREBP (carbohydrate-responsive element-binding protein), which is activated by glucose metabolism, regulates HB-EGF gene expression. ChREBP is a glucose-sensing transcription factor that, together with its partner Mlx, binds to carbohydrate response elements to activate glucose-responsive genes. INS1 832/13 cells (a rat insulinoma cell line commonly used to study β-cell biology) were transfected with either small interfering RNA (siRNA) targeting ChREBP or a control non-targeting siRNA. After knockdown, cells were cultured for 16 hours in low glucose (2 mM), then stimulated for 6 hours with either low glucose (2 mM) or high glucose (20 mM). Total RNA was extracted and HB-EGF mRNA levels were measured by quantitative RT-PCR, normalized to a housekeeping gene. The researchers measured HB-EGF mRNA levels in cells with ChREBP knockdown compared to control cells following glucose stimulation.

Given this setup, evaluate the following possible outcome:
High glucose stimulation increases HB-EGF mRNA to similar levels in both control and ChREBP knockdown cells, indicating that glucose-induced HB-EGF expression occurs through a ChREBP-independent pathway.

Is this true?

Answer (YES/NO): NO